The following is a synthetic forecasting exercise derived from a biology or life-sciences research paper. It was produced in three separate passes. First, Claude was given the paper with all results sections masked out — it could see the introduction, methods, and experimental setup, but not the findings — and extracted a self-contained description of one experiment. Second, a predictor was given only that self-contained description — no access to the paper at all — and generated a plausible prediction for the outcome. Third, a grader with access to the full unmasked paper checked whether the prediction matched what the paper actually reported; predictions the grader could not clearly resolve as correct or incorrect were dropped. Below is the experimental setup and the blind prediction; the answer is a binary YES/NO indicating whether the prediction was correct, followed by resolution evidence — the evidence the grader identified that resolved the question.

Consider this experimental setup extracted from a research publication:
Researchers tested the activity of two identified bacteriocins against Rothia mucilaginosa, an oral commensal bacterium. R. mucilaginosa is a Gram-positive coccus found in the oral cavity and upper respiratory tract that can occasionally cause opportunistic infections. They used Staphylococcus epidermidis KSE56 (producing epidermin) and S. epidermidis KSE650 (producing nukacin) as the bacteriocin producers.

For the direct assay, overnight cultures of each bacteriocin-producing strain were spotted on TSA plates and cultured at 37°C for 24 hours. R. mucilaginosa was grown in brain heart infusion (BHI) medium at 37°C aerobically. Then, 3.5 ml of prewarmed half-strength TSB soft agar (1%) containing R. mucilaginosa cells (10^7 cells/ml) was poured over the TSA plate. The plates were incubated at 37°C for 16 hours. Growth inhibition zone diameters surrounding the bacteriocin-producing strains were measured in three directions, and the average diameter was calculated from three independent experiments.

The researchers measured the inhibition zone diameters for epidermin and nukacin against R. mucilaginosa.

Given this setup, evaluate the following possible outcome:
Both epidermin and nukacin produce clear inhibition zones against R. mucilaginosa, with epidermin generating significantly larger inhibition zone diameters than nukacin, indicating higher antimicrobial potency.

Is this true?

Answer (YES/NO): NO